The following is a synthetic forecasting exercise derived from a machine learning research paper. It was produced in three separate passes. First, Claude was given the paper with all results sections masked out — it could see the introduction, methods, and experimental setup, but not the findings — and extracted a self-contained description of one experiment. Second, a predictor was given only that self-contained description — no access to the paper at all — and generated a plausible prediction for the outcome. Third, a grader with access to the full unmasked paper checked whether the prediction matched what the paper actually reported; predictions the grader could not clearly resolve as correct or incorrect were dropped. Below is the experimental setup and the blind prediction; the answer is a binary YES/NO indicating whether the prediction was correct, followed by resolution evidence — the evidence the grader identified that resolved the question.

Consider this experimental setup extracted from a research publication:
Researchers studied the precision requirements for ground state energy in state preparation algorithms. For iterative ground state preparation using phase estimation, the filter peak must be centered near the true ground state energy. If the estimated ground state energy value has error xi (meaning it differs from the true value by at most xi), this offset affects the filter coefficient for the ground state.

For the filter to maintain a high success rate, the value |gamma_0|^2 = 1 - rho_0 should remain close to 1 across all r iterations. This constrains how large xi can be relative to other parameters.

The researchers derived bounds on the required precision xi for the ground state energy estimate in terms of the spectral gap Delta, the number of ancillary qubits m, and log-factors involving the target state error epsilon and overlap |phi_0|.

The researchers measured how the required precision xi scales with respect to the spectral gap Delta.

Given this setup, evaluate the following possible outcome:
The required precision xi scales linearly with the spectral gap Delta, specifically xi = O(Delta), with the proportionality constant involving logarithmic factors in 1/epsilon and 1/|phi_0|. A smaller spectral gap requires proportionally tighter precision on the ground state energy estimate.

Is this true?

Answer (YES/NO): YES